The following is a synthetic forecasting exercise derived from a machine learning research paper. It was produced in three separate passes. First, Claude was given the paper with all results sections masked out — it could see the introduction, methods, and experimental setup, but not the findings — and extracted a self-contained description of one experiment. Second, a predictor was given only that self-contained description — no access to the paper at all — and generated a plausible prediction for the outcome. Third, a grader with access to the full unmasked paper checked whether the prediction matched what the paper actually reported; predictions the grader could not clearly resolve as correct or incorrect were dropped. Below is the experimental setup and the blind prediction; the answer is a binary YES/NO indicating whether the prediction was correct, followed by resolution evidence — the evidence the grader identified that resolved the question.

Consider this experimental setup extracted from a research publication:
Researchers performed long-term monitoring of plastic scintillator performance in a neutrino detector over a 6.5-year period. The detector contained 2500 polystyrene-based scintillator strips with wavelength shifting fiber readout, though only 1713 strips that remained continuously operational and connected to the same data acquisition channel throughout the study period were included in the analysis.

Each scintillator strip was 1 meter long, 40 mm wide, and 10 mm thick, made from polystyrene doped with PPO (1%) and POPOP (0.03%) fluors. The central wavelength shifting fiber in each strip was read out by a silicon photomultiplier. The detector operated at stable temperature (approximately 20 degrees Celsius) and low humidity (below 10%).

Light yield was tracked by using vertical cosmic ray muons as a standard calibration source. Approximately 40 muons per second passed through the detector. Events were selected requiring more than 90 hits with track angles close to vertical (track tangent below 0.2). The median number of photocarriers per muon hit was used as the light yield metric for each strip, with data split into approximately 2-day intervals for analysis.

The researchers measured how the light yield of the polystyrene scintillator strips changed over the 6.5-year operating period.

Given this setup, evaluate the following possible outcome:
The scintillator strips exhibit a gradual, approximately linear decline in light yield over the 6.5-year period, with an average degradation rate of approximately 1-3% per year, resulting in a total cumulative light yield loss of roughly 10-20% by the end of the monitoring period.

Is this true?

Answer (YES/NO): NO